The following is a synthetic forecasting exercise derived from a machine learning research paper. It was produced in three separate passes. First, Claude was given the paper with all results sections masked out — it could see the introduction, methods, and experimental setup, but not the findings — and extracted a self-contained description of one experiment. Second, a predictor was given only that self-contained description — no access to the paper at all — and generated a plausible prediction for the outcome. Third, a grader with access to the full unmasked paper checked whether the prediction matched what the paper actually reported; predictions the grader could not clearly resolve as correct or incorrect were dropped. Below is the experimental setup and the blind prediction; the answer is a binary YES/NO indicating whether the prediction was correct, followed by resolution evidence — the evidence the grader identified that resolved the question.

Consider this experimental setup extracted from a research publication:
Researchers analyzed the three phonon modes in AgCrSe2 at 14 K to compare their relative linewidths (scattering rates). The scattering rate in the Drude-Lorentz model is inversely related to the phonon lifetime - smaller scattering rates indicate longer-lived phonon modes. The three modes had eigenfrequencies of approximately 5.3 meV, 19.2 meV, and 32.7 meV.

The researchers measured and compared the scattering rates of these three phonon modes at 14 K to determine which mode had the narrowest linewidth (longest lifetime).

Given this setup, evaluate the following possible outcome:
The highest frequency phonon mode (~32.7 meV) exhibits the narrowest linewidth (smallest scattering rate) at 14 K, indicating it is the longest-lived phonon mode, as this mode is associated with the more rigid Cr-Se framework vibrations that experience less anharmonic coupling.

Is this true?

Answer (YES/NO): YES